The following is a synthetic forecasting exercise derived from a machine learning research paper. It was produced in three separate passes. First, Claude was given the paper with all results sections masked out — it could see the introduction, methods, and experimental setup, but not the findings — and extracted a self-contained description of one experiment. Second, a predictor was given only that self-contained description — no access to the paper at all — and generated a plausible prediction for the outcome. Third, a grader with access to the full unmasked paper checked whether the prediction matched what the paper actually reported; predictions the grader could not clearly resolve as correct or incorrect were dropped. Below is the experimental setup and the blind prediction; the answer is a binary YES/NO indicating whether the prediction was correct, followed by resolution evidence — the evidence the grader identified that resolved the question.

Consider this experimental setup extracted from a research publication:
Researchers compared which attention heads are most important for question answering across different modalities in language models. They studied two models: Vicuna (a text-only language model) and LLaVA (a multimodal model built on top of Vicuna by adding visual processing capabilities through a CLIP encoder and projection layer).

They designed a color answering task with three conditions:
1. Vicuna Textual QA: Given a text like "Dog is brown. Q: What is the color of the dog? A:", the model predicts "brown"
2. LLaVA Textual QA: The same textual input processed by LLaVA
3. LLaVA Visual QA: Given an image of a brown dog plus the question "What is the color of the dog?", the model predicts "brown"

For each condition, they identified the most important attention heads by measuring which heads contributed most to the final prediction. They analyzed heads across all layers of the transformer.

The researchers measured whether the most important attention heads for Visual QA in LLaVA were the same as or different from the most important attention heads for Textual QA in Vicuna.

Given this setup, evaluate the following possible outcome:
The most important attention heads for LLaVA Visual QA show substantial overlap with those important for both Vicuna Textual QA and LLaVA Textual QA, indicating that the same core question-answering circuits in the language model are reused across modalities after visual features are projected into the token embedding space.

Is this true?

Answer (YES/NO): YES